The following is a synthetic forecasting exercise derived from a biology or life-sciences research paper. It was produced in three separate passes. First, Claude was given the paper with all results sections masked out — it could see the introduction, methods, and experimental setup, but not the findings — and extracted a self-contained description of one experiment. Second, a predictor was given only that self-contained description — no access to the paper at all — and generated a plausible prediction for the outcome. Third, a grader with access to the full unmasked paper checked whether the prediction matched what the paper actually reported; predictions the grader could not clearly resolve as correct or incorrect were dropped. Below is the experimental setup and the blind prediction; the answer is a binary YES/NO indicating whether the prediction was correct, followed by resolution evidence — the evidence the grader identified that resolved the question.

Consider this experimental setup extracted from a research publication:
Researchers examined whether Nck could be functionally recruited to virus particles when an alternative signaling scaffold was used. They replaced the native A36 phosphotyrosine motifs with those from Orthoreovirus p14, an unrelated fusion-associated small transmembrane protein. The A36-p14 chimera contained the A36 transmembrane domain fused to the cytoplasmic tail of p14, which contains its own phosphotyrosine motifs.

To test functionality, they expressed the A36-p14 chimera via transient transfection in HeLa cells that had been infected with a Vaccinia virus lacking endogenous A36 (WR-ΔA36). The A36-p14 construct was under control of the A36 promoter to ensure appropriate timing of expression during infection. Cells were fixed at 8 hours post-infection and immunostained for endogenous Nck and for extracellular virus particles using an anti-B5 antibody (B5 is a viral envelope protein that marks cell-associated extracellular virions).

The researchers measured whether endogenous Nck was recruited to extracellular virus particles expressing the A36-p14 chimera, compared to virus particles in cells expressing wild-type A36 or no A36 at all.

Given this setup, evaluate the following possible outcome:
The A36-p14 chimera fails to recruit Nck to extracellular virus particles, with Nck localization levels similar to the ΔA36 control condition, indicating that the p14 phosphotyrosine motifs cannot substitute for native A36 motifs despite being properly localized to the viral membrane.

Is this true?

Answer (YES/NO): NO